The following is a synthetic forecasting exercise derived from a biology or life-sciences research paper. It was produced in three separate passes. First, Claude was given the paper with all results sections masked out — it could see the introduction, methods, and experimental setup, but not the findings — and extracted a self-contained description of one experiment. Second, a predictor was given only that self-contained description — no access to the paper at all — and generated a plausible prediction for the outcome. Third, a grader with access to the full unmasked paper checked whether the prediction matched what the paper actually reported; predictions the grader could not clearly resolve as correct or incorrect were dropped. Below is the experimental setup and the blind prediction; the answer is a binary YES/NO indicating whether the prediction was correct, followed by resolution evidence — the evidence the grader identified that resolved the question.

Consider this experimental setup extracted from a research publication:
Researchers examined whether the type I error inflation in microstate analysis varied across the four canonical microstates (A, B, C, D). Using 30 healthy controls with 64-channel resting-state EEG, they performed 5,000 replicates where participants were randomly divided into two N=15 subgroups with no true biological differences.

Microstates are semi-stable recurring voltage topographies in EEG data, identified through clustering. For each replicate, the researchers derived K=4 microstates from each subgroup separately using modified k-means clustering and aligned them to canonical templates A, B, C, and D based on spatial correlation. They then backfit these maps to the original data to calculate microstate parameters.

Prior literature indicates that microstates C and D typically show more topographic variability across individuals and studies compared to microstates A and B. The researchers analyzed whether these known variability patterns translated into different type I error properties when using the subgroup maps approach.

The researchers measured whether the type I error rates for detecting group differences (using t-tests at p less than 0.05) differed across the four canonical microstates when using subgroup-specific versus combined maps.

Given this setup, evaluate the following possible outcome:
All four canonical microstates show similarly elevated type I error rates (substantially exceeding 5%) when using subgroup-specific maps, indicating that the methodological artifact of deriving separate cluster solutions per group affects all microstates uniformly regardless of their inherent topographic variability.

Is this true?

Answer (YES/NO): NO